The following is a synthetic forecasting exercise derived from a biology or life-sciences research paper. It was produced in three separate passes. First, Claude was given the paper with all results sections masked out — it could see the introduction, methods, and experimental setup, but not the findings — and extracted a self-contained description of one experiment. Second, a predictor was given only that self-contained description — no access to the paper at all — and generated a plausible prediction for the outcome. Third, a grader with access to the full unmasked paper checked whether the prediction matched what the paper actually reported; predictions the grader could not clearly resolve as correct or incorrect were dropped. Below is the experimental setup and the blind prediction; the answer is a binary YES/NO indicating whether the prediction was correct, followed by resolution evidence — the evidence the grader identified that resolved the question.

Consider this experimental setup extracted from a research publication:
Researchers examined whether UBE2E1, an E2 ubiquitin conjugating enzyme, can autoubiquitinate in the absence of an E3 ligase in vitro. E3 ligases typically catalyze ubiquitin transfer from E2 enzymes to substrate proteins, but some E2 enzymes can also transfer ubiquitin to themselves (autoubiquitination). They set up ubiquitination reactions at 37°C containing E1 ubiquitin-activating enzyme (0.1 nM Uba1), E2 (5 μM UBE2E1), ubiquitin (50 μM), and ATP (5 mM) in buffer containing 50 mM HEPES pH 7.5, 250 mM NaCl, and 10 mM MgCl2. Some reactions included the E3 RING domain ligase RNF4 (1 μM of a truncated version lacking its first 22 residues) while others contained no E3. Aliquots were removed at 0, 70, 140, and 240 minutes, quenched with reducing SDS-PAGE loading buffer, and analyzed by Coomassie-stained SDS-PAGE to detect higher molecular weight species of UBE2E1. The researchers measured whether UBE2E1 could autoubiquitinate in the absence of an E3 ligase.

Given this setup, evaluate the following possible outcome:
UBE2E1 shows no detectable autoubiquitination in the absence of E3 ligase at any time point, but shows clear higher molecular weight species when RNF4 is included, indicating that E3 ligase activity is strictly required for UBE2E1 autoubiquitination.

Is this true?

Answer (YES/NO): NO